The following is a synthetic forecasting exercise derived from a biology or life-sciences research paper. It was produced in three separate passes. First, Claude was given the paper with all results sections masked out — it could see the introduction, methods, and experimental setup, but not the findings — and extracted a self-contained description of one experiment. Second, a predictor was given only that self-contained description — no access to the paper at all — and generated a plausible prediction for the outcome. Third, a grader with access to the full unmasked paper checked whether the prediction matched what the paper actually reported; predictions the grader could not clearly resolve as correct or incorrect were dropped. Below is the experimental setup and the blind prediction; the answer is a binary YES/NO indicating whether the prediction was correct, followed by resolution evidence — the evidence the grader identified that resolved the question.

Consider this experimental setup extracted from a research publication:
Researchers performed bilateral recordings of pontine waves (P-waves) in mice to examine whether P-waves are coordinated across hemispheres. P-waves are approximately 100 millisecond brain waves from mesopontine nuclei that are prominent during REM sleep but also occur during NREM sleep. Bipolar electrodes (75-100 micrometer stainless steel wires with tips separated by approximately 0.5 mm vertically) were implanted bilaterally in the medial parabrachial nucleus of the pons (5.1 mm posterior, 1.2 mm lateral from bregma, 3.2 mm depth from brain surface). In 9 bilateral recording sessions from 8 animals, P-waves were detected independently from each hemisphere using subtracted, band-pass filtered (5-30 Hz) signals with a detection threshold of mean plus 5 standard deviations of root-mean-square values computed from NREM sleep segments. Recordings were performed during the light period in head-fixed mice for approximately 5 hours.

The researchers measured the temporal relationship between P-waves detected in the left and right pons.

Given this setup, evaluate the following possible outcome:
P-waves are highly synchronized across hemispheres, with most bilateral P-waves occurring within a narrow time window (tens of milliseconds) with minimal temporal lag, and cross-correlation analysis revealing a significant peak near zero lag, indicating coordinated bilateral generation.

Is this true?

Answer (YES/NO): YES